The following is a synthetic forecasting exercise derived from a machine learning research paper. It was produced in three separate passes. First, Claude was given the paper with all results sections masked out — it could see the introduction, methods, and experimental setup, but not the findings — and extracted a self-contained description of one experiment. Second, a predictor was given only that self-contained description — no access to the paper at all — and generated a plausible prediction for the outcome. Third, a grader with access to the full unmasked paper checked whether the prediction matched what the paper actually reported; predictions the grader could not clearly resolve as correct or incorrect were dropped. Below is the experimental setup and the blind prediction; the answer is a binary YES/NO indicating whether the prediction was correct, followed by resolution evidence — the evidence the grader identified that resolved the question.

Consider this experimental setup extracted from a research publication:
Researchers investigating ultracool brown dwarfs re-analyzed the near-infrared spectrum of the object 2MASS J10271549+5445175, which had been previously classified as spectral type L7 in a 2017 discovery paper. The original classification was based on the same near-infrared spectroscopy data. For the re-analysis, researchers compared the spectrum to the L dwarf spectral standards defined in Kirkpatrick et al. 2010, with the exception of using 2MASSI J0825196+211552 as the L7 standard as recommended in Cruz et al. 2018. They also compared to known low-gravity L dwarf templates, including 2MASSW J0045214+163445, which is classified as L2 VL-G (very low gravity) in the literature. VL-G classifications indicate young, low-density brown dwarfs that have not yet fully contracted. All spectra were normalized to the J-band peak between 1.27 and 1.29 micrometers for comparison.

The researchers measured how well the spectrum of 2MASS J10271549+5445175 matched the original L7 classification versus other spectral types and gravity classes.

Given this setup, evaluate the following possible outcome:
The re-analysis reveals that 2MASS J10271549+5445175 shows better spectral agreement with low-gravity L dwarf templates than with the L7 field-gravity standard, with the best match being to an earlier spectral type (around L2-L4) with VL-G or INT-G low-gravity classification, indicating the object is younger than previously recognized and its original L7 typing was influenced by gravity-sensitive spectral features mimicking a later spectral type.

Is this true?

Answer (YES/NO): YES